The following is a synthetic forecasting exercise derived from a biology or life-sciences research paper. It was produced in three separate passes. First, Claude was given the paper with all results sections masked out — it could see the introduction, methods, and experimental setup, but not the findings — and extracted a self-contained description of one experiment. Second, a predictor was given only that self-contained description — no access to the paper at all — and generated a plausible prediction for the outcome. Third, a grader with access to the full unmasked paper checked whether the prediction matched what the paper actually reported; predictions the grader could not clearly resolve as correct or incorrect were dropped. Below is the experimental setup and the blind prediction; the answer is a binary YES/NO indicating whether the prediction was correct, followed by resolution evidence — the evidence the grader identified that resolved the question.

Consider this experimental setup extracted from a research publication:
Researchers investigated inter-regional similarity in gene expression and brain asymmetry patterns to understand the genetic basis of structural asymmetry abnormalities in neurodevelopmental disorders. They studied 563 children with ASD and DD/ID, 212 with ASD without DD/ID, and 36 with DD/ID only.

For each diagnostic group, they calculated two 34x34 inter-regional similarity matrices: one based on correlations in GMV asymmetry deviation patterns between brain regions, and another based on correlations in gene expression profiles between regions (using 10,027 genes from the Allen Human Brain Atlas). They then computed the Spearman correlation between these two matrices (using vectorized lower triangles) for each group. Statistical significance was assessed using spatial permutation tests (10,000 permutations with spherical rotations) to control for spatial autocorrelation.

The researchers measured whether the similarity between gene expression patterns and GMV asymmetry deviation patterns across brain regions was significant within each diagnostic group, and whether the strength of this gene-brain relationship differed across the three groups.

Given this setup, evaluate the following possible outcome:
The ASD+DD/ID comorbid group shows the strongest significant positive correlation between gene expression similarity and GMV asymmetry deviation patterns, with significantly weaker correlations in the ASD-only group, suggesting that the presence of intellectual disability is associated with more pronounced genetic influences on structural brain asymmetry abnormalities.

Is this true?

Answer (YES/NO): NO